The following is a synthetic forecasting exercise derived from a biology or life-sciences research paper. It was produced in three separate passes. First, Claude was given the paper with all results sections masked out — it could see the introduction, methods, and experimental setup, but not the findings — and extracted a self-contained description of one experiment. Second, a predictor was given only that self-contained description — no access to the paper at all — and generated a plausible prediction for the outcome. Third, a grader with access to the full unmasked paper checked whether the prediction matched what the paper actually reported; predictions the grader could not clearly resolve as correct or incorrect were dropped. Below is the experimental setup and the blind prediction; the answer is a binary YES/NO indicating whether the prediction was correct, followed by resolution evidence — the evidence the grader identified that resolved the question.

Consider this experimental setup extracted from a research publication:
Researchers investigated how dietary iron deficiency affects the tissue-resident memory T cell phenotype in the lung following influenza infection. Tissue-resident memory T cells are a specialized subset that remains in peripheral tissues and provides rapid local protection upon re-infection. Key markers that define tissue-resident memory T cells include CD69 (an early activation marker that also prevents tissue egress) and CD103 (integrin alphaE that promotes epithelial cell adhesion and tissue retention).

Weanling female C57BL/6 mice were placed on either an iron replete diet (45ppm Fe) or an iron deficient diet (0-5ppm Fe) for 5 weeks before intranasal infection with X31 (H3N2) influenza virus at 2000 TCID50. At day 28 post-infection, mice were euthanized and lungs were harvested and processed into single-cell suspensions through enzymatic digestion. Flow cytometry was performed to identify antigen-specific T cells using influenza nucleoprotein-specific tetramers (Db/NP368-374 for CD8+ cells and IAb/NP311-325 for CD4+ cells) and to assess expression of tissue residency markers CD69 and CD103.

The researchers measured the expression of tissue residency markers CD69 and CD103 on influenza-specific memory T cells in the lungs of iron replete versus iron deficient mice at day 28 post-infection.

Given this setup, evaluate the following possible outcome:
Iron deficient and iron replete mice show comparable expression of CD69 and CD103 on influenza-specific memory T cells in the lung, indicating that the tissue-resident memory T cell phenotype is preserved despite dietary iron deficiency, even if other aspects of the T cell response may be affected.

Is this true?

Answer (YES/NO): NO